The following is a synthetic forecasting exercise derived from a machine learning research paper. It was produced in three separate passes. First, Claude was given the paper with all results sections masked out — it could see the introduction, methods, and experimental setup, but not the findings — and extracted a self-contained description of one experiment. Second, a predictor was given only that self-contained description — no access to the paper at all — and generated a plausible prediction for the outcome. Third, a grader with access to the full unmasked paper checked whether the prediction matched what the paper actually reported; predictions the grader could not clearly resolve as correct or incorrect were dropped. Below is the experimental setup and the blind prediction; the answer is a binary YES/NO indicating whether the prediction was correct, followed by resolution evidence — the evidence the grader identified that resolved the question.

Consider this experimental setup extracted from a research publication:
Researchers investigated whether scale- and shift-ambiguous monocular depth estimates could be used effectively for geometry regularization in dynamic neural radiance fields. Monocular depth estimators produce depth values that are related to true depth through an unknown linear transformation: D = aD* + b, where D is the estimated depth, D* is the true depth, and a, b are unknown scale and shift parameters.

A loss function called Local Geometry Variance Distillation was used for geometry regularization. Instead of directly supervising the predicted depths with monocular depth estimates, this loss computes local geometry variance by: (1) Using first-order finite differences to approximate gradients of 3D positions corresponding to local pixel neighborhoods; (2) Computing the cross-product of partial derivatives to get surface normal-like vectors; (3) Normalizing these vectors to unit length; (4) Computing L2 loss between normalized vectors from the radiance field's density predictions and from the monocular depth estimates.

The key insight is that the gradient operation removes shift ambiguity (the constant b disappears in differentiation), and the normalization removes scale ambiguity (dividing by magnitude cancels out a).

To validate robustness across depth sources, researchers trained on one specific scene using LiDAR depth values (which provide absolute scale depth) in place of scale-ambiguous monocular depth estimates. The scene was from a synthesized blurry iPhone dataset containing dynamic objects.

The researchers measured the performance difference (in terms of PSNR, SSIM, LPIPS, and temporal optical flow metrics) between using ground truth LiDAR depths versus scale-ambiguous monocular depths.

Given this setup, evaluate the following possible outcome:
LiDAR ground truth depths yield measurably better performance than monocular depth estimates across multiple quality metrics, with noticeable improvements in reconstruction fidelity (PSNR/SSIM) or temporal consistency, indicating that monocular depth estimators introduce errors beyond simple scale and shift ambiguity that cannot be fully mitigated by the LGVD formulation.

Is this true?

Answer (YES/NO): NO